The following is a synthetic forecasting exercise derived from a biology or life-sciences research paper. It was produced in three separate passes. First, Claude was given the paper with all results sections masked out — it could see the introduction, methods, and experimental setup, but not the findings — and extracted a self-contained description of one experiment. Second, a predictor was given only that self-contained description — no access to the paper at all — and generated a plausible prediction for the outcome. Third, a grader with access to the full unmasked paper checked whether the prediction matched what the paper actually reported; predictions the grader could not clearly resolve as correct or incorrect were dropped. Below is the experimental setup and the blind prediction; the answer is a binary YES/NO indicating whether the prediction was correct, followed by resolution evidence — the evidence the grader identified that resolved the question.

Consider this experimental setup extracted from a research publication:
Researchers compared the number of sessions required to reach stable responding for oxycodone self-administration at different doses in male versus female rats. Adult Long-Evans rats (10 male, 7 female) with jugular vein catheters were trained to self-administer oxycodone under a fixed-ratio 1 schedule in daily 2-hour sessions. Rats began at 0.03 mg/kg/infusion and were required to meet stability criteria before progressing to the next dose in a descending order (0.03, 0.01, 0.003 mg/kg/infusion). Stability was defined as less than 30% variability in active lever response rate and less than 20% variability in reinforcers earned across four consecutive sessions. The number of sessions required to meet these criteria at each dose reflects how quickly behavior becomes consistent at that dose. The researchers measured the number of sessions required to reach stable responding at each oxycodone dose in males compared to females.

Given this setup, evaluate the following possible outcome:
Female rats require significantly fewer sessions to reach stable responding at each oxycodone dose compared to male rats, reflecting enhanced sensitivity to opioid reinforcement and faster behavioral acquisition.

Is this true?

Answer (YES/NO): NO